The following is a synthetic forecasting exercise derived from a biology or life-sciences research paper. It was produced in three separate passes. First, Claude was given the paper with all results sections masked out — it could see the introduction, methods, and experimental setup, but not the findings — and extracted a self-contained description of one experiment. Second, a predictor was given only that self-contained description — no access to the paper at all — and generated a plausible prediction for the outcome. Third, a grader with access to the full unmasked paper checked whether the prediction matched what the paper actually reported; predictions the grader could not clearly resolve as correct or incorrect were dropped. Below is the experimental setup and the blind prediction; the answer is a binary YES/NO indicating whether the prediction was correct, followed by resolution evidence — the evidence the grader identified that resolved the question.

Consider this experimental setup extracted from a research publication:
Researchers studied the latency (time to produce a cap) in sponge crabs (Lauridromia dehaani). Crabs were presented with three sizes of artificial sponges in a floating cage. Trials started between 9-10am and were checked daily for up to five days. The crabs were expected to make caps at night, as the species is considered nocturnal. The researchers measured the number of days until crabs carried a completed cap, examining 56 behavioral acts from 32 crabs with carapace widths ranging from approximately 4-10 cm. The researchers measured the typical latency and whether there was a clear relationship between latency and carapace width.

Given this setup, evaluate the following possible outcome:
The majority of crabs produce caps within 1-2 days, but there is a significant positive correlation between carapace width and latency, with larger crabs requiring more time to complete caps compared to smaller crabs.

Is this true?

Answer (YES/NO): NO